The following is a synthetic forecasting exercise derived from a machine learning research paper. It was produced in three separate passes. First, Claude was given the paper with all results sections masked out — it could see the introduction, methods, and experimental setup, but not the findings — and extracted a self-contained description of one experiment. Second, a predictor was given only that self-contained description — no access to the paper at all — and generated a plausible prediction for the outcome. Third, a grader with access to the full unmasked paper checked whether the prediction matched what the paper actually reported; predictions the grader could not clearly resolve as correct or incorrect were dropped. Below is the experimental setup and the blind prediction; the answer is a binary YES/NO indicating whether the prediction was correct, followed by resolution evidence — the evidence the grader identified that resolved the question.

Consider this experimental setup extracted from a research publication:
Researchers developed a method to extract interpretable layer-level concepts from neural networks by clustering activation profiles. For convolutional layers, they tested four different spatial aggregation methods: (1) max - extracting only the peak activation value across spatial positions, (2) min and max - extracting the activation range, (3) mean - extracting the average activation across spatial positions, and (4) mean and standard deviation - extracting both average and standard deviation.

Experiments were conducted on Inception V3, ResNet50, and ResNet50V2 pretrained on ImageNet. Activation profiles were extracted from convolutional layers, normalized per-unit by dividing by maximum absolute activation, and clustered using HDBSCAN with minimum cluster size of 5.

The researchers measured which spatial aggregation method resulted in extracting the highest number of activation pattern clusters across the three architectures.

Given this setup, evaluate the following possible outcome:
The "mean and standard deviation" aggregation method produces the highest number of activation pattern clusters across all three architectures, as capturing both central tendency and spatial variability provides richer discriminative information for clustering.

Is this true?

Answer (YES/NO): NO